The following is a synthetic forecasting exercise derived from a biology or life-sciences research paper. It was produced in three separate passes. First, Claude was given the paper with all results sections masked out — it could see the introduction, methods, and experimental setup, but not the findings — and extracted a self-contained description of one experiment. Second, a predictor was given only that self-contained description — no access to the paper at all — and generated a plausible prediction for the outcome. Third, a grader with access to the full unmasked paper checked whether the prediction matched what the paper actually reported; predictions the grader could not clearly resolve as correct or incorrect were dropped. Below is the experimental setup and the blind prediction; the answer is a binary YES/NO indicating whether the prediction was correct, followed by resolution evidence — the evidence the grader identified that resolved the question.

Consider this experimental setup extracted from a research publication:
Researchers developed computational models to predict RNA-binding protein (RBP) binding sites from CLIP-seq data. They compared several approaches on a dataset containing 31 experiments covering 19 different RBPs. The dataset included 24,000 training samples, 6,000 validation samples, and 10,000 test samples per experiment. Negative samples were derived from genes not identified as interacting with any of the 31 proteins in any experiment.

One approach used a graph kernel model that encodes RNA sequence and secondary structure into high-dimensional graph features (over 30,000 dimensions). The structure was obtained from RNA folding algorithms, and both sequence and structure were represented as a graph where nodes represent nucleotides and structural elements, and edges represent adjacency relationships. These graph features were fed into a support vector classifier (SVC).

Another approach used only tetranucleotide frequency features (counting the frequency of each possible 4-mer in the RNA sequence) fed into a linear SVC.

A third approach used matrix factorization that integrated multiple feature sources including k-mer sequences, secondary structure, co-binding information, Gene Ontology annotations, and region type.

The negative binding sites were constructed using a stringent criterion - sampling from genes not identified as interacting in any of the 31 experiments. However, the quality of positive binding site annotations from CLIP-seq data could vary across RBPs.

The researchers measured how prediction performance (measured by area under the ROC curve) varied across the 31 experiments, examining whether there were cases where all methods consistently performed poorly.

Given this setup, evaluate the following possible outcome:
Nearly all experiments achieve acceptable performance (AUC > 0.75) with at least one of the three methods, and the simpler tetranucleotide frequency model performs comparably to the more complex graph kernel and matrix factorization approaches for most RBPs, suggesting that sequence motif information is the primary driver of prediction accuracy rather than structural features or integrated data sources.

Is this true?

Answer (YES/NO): NO